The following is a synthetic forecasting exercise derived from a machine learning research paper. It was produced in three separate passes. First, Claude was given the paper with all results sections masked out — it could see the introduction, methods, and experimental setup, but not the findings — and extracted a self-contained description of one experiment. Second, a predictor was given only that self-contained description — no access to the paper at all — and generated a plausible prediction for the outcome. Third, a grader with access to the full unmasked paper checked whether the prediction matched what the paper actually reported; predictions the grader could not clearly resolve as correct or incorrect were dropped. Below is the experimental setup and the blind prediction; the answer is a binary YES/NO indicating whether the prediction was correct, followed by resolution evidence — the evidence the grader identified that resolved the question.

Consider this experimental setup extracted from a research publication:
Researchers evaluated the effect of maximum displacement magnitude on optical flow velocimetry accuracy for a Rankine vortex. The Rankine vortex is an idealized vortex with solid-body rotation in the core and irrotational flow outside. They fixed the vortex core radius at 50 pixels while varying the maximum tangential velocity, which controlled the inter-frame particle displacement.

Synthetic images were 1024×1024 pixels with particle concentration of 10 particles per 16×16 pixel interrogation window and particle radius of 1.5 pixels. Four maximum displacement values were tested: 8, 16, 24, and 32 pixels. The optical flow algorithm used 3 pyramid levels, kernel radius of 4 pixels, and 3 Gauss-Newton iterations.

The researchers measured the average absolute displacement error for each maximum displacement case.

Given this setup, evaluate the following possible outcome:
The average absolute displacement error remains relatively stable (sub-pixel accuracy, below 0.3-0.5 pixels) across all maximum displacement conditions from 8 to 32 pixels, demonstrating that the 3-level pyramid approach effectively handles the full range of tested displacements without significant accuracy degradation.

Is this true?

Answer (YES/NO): NO